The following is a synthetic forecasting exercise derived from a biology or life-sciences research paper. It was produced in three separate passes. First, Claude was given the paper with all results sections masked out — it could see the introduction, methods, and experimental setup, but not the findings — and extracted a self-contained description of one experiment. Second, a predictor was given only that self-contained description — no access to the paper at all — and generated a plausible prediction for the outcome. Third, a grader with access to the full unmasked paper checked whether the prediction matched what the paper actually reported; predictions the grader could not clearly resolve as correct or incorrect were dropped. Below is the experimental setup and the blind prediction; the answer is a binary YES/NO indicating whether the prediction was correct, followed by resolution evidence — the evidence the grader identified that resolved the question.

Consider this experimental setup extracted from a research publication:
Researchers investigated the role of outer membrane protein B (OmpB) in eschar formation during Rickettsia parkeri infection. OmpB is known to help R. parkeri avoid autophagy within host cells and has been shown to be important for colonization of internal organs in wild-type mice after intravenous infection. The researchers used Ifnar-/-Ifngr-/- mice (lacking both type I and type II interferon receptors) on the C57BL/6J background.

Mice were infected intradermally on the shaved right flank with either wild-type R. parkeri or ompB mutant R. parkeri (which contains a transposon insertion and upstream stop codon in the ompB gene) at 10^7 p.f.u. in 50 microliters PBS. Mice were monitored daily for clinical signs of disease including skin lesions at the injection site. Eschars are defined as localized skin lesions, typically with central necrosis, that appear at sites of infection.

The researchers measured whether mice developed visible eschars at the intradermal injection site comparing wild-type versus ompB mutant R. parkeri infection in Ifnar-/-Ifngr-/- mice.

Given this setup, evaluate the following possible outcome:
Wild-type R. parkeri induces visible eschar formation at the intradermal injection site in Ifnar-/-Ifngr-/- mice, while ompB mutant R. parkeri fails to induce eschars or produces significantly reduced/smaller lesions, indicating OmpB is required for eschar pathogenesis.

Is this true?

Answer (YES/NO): YES